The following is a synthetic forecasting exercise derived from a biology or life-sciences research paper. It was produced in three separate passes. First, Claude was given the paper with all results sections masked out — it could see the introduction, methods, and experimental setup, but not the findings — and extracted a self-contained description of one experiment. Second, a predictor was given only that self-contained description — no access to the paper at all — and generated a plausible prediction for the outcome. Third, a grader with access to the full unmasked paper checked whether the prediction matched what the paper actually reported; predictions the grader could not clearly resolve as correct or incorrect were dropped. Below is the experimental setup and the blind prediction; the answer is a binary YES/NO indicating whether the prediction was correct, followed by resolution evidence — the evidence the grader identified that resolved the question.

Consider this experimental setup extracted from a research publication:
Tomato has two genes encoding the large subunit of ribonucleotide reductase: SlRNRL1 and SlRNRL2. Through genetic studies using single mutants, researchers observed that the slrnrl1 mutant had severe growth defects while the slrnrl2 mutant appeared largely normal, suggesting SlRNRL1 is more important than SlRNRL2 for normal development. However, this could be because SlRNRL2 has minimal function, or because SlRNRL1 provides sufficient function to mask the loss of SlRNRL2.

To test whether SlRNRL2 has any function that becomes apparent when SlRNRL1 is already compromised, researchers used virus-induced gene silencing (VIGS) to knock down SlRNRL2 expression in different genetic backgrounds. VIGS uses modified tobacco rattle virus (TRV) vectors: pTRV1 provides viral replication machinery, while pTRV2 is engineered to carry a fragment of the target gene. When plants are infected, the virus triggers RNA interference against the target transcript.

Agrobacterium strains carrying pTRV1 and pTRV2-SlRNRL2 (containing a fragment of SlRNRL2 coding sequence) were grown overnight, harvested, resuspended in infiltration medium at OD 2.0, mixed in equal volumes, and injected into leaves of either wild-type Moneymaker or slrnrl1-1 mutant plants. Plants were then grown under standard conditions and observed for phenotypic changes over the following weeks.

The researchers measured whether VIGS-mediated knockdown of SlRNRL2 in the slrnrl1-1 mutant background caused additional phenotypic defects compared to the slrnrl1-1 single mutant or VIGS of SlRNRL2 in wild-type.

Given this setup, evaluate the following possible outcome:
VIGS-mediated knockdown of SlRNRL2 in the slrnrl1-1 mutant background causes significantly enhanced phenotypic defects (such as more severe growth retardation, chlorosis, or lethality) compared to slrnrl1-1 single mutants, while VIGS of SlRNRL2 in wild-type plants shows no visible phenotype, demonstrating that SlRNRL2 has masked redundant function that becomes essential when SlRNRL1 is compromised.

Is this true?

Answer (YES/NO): YES